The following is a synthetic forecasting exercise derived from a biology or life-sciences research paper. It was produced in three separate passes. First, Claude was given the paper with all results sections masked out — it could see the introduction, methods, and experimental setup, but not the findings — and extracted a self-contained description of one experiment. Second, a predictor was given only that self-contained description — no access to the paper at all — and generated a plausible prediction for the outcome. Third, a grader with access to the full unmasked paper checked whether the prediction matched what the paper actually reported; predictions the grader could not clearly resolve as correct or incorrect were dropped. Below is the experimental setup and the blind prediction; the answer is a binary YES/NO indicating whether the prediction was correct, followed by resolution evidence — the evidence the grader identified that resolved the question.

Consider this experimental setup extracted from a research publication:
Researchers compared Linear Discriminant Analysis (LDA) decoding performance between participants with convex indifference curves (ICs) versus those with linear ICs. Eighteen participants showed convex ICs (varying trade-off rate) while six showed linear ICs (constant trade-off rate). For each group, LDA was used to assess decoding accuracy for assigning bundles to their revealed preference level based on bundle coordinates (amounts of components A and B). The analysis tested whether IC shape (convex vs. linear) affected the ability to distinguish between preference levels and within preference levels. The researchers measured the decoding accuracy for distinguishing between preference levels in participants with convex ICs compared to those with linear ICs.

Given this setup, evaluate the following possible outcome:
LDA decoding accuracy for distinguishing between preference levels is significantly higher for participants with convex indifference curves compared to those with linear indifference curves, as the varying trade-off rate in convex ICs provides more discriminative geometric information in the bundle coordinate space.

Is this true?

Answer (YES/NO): NO